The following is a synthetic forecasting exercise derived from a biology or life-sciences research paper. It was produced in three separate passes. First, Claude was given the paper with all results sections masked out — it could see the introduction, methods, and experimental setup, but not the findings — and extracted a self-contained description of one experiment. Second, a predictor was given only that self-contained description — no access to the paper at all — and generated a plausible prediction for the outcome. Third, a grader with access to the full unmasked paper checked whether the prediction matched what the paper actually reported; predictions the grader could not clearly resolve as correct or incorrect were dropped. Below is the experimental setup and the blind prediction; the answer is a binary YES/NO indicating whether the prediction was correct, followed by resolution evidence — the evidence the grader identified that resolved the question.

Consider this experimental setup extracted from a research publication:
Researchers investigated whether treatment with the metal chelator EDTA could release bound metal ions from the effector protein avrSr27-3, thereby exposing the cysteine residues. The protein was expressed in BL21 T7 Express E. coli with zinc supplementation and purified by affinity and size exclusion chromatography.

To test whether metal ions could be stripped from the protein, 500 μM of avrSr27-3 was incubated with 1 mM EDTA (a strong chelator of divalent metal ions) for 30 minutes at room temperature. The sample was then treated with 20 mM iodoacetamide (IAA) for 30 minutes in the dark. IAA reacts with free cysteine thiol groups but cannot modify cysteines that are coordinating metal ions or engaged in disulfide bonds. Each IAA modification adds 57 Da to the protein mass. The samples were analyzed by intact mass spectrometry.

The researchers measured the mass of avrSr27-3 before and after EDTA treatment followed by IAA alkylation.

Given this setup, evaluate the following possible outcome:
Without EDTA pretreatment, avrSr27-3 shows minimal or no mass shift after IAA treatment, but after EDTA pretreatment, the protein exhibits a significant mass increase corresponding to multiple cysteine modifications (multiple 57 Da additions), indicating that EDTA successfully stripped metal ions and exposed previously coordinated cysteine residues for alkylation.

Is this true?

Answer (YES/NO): NO